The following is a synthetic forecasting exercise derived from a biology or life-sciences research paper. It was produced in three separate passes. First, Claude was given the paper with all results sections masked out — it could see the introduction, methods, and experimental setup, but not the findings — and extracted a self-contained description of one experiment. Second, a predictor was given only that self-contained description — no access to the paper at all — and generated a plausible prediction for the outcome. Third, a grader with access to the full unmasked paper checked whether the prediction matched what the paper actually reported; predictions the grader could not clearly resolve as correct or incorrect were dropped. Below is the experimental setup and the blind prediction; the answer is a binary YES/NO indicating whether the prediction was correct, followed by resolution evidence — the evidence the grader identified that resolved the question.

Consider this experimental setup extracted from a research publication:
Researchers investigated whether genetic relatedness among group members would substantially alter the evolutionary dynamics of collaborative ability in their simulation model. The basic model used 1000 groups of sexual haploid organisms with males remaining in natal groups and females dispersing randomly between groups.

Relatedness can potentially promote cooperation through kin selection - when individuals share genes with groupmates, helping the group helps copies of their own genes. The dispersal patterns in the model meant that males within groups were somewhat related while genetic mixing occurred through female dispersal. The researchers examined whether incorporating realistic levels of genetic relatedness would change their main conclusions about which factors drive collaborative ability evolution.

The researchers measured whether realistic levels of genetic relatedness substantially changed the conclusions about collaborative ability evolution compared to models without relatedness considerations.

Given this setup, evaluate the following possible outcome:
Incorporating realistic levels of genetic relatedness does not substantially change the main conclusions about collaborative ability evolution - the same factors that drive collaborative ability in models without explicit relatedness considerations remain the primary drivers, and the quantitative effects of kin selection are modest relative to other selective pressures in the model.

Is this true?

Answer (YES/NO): YES